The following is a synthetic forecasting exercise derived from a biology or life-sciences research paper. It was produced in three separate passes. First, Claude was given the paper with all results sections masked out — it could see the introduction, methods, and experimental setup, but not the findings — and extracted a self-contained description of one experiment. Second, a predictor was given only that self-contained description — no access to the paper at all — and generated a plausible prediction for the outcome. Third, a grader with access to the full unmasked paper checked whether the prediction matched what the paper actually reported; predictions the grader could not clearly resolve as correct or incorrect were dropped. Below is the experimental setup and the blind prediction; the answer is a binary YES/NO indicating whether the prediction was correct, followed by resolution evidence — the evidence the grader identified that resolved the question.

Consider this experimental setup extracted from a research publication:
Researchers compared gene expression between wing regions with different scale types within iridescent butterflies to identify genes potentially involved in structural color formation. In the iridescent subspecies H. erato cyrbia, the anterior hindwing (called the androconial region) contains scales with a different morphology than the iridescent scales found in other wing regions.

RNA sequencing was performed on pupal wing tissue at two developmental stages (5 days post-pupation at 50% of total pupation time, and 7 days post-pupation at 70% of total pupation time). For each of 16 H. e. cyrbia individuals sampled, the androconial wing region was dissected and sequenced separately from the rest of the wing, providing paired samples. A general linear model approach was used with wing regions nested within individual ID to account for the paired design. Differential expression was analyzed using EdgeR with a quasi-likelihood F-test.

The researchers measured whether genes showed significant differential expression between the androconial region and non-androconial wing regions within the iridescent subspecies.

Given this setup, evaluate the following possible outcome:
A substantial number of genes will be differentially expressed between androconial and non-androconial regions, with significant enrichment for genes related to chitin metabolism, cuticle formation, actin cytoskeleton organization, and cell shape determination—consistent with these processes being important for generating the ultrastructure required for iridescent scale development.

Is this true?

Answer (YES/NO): NO